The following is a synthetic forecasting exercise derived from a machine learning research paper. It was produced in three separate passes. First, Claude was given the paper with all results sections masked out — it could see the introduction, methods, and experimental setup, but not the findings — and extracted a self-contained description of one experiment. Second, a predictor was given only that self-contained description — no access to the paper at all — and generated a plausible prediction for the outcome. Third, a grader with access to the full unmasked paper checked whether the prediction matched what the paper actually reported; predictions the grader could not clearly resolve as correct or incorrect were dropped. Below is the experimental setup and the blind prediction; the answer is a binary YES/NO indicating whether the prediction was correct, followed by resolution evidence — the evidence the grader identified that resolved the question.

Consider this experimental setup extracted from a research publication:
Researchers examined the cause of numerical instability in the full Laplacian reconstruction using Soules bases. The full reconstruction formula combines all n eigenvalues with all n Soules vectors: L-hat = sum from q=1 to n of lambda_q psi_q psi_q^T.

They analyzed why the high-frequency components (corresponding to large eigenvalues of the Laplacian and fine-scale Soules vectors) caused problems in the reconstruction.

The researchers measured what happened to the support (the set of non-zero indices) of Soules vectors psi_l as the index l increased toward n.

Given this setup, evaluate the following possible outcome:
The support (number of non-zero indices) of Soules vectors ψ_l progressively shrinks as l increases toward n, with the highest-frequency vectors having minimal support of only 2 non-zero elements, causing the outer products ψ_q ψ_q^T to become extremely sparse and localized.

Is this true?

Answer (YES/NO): NO